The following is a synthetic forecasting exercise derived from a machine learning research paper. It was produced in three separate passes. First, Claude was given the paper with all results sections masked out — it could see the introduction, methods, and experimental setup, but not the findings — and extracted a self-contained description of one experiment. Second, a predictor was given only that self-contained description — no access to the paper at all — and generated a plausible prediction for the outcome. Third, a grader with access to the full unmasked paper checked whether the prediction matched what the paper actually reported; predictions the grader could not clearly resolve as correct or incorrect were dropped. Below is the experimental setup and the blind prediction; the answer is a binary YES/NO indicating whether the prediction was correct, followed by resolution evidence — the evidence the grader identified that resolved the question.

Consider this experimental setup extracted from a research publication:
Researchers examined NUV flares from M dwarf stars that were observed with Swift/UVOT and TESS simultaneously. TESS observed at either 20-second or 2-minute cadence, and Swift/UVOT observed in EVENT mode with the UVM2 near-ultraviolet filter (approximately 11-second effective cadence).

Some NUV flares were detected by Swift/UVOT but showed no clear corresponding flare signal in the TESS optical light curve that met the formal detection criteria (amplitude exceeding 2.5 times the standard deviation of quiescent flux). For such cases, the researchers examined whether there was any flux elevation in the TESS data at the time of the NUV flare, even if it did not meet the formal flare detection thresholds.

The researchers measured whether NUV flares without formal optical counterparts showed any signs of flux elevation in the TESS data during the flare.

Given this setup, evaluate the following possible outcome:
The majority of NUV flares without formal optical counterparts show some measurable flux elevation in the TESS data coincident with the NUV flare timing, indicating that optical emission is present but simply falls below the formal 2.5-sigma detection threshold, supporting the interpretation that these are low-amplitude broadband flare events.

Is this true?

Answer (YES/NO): YES